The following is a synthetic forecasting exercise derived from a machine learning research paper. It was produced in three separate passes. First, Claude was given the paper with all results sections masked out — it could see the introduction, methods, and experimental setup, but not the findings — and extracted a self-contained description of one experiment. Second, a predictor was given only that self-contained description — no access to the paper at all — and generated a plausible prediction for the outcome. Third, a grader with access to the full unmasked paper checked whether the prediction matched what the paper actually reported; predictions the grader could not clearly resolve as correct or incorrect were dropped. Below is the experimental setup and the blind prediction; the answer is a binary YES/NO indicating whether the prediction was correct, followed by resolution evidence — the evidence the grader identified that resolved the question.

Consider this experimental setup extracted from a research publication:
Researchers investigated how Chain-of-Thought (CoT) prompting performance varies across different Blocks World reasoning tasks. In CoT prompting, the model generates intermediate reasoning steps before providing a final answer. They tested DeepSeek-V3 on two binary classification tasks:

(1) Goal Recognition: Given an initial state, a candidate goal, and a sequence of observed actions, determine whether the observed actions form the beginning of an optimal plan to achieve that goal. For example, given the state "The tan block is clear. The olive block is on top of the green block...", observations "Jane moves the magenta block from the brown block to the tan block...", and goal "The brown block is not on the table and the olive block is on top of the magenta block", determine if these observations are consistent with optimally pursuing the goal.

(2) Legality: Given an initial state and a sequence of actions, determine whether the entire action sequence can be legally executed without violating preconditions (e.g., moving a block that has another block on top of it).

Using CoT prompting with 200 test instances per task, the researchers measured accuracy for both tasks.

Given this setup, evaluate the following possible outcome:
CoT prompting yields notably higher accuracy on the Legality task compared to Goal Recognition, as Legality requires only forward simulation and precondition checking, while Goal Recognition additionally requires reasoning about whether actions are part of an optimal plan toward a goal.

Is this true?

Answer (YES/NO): YES